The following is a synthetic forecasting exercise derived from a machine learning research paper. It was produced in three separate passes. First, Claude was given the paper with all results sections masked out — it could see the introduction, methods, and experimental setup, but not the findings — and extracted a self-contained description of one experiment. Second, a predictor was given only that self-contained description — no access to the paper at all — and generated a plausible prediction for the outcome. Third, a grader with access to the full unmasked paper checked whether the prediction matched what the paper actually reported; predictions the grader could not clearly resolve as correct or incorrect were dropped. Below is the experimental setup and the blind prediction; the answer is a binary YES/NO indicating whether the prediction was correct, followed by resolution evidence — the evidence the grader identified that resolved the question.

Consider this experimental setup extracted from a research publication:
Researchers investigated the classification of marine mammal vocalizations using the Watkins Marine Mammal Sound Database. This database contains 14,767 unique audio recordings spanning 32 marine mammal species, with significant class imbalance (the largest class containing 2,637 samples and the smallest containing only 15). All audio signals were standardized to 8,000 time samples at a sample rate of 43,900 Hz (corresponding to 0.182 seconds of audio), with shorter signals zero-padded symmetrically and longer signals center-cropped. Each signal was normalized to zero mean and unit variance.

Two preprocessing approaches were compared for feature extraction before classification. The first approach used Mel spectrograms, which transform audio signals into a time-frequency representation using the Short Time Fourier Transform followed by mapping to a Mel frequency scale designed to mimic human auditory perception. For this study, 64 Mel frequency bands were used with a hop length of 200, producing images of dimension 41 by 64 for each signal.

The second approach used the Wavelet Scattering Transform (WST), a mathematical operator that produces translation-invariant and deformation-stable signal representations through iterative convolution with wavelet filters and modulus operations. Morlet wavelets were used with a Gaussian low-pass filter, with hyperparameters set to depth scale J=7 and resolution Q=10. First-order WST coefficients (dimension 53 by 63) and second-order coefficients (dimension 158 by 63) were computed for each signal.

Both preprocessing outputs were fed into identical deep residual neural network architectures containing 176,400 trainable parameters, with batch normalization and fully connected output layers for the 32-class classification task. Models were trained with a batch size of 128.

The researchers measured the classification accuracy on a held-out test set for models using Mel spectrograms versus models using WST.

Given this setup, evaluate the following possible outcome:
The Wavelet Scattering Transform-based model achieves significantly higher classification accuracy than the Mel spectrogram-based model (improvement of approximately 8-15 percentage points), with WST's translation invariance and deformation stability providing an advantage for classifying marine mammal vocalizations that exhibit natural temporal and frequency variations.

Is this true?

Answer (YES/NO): NO